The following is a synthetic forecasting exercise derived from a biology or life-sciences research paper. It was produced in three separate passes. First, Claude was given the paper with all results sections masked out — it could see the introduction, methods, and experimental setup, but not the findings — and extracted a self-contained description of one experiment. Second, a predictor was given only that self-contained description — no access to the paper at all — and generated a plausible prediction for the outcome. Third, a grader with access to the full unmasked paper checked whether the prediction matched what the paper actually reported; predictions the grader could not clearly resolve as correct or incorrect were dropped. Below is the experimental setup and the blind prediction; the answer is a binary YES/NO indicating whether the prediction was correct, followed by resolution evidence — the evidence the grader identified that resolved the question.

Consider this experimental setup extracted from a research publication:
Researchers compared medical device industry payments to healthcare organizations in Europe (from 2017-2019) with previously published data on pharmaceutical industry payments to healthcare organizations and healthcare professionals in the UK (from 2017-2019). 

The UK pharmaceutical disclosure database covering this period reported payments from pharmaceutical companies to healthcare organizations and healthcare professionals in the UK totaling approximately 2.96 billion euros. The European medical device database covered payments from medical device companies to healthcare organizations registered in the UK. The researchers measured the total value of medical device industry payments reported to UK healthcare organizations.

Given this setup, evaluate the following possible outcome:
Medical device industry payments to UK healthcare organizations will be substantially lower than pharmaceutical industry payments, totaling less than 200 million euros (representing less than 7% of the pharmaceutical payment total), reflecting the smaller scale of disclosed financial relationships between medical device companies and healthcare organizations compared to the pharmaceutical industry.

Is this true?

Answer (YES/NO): YES